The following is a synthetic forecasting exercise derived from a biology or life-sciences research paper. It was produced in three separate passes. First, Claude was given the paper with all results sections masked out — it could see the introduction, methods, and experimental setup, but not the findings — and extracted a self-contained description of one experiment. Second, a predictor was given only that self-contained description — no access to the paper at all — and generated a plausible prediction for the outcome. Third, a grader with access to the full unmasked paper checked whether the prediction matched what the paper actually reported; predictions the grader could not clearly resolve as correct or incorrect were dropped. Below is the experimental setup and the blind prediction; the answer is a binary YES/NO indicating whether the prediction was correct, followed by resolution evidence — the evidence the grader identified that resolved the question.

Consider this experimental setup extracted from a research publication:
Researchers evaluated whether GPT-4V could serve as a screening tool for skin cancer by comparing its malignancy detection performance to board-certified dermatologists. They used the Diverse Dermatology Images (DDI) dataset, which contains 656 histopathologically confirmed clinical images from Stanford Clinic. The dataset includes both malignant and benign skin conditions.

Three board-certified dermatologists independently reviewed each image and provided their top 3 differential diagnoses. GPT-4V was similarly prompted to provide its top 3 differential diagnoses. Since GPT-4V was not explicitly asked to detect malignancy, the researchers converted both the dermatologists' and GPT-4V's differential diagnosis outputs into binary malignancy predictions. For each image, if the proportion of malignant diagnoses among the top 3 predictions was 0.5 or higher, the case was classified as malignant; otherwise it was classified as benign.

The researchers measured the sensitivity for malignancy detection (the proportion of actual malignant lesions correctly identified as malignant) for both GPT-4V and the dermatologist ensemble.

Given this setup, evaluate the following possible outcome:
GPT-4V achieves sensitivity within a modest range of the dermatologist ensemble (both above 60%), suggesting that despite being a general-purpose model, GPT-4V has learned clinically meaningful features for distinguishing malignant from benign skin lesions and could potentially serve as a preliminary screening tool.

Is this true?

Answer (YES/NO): NO